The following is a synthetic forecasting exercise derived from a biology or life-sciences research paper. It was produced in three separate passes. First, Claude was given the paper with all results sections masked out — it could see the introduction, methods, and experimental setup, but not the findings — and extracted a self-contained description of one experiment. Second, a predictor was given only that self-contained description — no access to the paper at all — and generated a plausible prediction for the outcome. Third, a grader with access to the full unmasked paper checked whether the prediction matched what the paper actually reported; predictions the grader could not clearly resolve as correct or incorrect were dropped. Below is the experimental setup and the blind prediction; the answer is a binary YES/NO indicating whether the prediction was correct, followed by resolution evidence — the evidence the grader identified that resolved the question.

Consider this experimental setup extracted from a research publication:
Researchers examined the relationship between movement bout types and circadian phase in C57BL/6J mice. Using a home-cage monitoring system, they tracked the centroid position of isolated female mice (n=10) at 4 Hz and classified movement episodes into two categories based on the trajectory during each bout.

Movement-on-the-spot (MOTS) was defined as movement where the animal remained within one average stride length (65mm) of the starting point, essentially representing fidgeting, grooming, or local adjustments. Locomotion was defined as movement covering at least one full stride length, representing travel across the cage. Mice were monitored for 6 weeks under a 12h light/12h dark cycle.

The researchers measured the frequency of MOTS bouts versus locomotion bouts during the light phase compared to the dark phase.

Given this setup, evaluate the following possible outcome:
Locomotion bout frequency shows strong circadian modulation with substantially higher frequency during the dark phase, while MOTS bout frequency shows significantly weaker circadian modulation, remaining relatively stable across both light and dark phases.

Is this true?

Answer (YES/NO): NO